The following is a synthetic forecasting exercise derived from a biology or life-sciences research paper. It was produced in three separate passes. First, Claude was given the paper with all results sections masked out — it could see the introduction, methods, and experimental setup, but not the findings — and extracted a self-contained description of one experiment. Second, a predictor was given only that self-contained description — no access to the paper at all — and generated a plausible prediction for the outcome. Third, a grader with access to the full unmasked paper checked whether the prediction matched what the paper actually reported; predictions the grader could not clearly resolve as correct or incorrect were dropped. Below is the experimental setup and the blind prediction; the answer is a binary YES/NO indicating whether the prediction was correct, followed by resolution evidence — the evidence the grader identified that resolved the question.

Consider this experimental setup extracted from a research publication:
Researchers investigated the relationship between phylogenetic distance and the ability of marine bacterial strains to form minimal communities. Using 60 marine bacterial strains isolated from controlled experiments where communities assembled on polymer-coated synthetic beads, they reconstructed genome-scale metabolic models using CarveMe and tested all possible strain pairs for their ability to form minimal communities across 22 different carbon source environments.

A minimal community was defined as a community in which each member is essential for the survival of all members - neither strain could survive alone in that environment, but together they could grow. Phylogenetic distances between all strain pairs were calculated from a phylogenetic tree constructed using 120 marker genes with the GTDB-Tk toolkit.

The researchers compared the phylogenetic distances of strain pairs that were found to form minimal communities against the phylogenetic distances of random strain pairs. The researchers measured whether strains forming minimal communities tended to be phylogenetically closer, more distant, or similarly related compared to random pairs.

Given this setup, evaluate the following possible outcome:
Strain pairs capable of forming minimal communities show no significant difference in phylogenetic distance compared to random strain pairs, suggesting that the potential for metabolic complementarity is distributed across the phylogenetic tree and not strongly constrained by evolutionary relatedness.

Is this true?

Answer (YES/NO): NO